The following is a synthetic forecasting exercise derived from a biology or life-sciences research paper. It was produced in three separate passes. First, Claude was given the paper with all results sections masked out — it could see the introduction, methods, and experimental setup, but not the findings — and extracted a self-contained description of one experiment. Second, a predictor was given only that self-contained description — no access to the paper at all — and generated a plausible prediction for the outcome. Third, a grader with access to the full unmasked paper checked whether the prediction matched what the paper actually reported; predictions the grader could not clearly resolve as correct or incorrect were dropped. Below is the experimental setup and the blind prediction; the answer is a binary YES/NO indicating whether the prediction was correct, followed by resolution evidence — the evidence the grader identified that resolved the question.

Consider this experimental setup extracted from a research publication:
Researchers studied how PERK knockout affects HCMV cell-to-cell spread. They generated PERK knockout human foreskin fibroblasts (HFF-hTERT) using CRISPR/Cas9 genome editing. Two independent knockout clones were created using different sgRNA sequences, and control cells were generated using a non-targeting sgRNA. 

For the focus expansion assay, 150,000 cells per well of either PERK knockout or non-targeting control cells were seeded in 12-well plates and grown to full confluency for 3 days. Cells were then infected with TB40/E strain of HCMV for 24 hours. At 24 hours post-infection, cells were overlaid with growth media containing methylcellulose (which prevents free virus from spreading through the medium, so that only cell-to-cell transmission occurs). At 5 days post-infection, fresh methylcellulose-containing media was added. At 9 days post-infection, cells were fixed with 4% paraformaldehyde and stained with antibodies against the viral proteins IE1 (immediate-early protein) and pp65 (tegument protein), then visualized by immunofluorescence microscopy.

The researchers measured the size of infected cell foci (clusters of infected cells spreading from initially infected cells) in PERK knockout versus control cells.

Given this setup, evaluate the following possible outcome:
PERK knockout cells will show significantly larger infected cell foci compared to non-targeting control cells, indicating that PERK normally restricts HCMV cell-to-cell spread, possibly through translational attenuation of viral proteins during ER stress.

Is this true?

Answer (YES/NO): NO